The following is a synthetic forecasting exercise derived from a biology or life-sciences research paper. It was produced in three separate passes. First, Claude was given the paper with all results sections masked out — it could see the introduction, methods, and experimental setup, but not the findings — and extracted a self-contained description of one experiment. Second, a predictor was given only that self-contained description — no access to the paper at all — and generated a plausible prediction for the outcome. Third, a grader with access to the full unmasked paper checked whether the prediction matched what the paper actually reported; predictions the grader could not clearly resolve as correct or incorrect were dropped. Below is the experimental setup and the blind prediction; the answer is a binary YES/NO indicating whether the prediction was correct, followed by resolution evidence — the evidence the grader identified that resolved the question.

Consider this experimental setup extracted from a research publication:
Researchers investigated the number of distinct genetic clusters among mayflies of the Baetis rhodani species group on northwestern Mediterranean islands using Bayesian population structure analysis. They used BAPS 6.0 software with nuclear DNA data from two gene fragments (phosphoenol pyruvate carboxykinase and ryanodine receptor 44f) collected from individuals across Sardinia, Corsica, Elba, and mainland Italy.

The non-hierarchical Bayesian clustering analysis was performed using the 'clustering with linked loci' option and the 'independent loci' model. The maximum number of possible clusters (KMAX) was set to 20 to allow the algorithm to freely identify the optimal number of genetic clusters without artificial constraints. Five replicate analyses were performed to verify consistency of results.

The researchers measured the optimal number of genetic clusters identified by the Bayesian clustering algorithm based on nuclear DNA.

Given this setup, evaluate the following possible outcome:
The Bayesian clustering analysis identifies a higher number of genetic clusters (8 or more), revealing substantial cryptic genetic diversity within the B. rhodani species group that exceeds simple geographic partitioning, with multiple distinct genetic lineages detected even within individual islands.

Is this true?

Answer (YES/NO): NO